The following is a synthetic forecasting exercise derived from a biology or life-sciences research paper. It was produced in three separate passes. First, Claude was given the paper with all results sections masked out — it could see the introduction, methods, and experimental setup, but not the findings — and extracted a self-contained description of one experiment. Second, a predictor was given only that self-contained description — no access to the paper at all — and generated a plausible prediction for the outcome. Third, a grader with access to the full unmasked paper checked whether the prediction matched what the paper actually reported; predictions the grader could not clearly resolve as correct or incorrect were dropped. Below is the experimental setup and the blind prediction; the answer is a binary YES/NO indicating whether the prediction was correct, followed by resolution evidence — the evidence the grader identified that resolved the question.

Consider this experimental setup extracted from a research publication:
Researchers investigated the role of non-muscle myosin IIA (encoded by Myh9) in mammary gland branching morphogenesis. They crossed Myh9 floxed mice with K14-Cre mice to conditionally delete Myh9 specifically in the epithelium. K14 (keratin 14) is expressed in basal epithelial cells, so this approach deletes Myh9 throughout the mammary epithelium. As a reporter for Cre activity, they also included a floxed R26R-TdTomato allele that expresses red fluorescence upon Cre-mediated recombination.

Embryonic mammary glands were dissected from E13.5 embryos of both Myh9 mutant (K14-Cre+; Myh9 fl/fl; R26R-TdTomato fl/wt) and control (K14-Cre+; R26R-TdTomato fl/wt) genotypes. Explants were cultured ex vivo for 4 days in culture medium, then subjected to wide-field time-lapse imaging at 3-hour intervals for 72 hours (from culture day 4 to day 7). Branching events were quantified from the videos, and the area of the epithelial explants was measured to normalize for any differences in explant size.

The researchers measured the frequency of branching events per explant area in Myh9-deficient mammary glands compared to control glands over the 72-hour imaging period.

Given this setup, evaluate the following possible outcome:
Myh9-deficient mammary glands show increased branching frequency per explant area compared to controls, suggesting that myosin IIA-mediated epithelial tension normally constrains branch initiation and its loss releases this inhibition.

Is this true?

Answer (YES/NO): YES